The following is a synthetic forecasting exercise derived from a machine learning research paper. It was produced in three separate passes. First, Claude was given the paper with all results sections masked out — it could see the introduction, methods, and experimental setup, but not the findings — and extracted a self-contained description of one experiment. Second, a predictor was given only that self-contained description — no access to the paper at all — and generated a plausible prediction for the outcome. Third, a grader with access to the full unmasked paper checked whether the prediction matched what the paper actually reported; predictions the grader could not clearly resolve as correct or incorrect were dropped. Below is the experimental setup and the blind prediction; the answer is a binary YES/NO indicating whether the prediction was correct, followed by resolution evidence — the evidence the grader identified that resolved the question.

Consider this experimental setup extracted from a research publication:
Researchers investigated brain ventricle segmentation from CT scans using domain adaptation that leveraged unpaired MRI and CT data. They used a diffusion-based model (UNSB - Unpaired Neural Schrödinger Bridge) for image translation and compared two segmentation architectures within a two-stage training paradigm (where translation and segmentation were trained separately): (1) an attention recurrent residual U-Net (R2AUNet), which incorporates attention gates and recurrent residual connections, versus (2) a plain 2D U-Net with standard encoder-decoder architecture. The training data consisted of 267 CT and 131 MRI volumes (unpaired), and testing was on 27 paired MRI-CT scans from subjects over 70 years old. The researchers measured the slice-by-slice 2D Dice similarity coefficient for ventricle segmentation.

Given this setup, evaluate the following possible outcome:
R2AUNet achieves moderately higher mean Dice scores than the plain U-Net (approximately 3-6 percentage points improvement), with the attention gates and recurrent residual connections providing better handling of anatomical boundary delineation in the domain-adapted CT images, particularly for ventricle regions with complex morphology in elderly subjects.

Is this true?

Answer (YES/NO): NO